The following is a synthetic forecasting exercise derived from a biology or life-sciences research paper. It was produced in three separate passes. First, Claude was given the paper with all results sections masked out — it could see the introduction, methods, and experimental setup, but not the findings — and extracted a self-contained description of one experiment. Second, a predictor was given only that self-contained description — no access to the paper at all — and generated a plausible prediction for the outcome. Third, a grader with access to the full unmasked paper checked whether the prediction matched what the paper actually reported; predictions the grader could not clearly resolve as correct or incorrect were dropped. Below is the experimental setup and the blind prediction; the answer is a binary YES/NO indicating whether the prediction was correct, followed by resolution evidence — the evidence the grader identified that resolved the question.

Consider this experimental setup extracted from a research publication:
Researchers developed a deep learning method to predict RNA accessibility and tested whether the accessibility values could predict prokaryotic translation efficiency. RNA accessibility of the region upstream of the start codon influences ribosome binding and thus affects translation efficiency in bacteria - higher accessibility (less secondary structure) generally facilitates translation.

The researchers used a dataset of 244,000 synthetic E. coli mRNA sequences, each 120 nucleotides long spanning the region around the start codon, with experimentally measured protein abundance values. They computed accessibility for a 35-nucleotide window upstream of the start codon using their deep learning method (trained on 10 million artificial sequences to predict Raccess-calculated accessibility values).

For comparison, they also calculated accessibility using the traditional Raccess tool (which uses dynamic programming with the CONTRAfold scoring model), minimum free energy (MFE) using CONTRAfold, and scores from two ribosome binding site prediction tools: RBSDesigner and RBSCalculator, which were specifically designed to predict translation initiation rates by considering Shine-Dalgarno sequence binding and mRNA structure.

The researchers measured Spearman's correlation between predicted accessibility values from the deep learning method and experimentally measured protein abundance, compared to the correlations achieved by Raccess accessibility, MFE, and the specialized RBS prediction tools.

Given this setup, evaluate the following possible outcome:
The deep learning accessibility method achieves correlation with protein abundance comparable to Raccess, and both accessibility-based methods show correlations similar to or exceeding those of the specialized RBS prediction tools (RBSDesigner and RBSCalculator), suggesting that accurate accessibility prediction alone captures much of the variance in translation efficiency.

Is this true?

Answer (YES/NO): NO